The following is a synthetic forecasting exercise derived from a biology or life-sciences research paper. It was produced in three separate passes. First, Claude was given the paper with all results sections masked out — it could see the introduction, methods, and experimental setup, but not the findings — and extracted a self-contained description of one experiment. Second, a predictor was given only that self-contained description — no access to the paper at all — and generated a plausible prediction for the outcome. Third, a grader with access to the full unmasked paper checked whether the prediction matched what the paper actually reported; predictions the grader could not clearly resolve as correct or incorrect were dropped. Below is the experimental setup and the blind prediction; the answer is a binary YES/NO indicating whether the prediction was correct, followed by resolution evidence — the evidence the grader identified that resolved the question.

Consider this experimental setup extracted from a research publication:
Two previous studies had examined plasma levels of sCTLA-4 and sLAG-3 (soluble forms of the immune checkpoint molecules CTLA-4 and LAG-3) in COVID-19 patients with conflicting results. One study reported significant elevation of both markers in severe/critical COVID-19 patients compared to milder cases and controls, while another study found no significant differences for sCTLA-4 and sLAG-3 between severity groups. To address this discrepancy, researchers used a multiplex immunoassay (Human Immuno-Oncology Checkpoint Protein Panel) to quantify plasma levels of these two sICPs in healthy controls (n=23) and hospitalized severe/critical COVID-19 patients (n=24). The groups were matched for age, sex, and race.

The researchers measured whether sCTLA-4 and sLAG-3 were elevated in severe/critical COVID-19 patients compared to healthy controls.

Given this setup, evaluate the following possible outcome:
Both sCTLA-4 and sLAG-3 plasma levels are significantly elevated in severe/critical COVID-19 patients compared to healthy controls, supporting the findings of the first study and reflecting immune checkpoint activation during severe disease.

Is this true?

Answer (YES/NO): YES